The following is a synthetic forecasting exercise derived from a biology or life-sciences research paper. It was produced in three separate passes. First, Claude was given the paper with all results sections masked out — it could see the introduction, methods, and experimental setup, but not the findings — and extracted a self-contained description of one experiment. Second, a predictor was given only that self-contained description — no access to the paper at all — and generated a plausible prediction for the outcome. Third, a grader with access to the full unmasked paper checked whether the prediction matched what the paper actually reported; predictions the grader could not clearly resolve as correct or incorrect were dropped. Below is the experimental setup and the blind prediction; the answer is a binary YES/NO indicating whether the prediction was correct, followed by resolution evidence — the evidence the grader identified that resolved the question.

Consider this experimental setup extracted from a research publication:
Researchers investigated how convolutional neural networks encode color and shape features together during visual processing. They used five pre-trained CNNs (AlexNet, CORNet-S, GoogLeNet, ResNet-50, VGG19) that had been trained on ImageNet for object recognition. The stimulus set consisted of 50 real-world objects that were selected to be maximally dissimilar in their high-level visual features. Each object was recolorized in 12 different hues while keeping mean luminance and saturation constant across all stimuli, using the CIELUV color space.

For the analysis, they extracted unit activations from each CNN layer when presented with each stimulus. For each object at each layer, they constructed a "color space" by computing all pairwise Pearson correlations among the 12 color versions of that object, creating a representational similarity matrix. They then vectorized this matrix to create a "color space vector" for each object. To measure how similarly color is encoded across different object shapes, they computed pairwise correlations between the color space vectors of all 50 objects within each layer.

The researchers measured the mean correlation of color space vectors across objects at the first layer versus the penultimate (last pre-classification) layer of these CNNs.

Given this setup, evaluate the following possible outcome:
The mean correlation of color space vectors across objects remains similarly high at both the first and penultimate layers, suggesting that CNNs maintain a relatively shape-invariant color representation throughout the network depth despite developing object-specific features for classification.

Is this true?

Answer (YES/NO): NO